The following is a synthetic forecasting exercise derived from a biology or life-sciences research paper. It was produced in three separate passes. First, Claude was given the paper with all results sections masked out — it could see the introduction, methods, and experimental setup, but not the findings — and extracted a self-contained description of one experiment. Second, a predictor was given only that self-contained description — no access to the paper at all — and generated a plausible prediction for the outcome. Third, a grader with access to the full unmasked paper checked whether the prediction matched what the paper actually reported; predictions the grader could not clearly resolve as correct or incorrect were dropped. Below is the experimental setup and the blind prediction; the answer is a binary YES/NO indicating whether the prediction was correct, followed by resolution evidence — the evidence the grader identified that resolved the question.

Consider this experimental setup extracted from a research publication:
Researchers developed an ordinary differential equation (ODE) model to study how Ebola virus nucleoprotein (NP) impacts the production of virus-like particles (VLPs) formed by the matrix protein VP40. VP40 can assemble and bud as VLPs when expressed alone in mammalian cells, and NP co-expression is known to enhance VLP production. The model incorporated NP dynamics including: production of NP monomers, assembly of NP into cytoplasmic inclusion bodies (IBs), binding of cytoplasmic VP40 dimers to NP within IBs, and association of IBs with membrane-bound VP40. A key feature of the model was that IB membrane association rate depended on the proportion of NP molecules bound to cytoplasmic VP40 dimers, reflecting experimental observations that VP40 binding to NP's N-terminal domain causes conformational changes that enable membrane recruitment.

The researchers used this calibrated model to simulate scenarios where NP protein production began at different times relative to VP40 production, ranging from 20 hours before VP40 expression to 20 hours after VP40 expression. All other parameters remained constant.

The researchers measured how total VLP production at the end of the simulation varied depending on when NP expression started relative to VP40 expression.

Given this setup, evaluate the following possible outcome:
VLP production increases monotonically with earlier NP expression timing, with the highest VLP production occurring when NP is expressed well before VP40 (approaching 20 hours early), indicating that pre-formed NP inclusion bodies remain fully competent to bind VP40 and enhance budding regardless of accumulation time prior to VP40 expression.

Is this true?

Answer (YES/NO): NO